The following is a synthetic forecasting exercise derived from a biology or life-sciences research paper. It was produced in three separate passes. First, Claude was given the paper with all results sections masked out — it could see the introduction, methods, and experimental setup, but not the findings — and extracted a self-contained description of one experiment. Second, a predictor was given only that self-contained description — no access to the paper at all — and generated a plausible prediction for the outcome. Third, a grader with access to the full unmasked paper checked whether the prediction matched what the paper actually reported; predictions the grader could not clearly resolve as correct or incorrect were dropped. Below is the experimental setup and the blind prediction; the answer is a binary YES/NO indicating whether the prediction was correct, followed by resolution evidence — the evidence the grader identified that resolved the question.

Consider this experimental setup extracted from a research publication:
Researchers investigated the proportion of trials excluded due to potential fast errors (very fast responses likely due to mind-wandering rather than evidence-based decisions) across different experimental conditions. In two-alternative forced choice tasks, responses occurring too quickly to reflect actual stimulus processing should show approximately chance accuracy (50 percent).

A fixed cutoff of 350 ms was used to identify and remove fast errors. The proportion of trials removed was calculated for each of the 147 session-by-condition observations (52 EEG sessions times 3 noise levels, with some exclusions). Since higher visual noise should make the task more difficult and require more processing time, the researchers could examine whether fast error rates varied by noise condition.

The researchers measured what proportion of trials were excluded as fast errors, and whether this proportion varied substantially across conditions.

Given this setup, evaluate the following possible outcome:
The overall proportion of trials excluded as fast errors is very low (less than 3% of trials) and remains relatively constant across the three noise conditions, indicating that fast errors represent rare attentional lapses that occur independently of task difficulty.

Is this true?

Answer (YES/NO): NO